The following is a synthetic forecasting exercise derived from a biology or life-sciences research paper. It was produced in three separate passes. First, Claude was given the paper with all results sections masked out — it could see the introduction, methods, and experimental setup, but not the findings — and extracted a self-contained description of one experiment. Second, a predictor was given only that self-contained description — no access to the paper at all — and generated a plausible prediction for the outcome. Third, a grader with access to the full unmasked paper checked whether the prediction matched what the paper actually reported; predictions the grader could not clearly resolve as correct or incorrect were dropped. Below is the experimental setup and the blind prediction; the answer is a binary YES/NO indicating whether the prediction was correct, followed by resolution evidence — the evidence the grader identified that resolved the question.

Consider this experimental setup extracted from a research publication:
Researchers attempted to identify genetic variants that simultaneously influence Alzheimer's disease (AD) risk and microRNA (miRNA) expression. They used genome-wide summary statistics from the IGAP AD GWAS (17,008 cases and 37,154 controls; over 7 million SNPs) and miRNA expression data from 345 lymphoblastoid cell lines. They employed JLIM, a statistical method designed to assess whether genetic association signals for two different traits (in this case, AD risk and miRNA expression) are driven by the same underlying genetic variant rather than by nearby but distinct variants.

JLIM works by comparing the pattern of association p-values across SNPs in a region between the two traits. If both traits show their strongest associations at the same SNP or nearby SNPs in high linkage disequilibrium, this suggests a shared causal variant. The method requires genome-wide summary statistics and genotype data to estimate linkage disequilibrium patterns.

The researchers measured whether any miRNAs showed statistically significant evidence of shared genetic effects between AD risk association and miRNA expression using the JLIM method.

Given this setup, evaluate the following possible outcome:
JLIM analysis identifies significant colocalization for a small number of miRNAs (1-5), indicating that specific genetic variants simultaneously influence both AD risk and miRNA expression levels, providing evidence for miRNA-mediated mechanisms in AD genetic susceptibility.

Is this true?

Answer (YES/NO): NO